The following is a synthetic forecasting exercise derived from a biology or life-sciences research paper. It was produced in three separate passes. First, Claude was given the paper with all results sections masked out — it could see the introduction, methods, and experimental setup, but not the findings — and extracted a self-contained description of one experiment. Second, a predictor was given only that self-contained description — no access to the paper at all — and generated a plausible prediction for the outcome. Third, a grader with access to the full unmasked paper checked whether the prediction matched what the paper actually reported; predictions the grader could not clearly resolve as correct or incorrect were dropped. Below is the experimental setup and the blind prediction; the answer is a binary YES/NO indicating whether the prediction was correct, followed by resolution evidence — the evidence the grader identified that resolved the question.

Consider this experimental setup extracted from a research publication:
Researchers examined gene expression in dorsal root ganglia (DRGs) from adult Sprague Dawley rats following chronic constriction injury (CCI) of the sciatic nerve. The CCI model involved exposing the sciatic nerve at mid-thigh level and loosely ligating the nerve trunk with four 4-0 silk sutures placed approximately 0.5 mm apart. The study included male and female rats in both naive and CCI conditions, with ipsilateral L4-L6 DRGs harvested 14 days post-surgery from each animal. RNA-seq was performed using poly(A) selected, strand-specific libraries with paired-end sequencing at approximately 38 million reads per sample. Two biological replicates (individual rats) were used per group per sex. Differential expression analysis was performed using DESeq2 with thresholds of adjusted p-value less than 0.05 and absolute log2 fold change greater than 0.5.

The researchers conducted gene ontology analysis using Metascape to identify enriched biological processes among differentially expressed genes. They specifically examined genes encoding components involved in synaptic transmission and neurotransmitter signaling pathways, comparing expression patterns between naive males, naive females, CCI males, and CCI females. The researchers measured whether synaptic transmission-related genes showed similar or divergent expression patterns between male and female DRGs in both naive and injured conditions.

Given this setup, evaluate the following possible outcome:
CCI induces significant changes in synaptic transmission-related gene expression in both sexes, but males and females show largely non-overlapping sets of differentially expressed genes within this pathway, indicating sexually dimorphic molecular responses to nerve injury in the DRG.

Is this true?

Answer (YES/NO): YES